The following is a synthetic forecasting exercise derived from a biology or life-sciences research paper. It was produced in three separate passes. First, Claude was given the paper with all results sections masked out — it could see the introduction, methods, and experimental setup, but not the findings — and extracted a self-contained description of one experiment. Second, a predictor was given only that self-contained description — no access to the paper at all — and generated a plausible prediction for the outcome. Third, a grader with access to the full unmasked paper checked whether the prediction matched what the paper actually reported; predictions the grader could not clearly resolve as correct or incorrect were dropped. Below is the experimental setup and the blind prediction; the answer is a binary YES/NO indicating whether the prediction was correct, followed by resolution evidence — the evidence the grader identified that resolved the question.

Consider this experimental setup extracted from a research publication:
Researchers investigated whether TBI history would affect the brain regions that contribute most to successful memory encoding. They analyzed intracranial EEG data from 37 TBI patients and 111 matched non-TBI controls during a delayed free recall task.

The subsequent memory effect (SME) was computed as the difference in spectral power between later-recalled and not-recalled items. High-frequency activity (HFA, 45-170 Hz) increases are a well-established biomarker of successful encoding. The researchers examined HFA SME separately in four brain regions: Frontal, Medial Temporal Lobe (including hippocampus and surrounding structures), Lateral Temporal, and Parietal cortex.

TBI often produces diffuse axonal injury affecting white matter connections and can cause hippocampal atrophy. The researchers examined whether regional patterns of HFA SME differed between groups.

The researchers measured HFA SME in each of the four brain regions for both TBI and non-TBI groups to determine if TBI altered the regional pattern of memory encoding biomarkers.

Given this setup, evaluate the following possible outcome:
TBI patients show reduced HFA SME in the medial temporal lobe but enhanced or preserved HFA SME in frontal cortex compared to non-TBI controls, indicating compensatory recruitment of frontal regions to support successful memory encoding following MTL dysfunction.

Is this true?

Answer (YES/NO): NO